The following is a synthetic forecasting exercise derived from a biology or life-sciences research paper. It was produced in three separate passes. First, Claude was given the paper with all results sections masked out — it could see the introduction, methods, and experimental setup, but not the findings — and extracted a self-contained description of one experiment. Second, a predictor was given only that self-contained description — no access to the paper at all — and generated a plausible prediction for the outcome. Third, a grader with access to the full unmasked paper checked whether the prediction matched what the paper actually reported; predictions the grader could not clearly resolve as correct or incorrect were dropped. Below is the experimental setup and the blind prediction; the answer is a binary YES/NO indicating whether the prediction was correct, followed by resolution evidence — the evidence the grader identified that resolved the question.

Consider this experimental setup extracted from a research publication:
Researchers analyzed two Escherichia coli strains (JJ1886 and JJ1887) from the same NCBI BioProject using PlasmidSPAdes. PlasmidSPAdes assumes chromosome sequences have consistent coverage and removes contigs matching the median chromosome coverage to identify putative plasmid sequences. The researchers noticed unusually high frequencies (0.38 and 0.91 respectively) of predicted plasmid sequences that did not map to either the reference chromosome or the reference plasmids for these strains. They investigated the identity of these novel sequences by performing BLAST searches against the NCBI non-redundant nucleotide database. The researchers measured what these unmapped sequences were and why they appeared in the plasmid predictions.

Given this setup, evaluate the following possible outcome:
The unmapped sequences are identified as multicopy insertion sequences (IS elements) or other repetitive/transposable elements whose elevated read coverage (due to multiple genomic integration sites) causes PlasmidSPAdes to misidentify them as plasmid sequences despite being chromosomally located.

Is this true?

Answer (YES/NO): NO